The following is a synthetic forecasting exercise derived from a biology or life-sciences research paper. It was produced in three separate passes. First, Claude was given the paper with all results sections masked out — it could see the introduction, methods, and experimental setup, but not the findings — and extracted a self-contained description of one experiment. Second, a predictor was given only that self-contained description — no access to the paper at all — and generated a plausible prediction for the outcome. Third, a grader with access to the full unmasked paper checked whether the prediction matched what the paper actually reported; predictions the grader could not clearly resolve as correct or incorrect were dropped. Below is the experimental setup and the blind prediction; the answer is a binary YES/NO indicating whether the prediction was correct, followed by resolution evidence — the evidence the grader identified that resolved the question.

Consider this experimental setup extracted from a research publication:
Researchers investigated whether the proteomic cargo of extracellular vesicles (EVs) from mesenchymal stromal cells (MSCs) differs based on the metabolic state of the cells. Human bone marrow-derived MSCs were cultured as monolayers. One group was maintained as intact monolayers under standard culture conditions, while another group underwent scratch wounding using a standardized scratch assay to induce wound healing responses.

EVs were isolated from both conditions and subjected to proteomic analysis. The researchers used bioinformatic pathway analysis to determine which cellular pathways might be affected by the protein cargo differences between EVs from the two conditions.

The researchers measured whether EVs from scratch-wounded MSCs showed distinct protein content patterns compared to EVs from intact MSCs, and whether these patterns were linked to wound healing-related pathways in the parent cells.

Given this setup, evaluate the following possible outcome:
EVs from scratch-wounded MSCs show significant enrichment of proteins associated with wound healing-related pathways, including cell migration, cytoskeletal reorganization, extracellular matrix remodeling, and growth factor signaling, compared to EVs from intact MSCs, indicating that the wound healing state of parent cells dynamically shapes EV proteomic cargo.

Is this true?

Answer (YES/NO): NO